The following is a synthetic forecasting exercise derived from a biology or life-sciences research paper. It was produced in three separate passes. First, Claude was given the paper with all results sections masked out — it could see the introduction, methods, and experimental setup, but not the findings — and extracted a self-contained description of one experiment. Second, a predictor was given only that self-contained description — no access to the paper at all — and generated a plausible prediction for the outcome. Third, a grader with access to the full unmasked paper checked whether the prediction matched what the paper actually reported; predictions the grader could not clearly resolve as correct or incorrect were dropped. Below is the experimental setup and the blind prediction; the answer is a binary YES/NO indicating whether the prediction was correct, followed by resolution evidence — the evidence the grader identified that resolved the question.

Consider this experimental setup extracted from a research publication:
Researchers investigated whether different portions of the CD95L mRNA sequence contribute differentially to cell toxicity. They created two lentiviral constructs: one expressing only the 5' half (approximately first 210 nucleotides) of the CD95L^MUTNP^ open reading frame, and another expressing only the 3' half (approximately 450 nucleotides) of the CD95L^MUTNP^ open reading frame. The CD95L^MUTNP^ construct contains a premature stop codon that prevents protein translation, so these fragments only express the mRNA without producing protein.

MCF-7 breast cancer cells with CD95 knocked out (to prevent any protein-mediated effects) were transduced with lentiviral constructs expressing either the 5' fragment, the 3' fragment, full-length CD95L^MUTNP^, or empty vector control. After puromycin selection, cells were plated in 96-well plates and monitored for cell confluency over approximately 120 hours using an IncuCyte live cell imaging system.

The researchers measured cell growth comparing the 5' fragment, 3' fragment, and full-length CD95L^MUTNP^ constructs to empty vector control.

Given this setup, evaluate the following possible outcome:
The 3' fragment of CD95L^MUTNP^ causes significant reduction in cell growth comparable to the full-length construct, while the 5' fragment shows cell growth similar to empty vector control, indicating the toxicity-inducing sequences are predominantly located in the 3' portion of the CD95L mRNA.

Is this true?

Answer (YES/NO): NO